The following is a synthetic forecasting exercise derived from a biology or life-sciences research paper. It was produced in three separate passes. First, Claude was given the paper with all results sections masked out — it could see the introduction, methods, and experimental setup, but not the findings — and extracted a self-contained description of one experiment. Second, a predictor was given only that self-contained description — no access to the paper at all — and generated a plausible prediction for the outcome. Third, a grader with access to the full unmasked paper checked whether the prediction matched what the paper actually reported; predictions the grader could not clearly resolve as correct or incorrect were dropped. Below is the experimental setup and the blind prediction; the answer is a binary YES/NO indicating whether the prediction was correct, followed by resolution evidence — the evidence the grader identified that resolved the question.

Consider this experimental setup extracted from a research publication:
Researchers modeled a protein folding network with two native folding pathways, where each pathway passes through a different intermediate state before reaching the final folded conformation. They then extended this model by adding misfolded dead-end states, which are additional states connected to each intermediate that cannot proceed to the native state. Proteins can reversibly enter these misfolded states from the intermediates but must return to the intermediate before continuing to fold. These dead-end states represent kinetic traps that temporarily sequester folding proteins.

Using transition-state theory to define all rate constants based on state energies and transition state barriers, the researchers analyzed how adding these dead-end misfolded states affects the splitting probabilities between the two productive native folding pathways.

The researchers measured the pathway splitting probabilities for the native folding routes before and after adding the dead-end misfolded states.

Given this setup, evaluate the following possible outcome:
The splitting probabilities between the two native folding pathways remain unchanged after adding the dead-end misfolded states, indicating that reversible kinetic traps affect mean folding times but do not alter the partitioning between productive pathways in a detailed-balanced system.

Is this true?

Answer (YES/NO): YES